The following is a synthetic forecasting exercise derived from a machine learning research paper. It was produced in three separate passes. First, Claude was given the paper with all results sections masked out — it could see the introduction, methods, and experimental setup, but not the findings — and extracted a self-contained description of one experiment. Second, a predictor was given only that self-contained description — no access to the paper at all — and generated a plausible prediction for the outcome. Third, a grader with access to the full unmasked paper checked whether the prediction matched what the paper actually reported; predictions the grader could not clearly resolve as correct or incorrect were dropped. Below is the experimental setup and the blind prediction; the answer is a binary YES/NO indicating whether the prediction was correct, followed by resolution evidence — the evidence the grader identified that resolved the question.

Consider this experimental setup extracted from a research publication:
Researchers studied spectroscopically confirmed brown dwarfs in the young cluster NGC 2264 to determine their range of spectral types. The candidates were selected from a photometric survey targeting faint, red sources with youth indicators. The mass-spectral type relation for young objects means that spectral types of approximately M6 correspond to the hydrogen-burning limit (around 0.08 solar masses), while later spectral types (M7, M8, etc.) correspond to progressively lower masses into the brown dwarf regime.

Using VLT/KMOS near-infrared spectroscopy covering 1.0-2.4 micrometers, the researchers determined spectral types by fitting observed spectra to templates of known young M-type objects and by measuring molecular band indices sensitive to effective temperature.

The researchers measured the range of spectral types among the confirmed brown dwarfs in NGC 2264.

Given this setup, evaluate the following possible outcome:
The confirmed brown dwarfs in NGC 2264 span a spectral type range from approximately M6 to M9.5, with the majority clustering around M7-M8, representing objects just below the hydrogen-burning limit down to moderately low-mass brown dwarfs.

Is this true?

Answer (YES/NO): NO